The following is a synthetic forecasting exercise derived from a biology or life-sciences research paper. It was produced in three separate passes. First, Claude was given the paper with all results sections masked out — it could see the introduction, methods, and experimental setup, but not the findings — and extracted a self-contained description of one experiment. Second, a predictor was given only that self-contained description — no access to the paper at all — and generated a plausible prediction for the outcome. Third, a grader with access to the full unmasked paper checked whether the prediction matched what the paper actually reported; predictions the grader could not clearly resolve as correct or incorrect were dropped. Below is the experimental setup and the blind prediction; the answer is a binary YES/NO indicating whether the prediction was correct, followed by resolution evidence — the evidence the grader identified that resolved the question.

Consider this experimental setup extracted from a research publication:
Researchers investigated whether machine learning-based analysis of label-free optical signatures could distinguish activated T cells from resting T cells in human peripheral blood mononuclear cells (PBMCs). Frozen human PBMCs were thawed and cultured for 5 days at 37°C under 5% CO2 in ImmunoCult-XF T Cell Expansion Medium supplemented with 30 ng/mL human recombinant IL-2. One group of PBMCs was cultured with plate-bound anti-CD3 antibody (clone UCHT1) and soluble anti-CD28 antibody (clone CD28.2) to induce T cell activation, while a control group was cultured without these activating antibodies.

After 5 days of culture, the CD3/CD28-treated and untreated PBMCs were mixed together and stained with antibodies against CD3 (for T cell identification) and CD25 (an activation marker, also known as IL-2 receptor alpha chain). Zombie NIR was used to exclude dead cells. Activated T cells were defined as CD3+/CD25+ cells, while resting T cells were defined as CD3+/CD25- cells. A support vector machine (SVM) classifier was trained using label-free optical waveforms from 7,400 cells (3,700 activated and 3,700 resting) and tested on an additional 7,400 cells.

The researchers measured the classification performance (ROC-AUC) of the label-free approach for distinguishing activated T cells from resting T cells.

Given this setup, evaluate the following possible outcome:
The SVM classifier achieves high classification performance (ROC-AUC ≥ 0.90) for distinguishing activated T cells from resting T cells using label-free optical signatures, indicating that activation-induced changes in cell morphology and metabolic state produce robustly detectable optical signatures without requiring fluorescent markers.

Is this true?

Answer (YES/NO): YES